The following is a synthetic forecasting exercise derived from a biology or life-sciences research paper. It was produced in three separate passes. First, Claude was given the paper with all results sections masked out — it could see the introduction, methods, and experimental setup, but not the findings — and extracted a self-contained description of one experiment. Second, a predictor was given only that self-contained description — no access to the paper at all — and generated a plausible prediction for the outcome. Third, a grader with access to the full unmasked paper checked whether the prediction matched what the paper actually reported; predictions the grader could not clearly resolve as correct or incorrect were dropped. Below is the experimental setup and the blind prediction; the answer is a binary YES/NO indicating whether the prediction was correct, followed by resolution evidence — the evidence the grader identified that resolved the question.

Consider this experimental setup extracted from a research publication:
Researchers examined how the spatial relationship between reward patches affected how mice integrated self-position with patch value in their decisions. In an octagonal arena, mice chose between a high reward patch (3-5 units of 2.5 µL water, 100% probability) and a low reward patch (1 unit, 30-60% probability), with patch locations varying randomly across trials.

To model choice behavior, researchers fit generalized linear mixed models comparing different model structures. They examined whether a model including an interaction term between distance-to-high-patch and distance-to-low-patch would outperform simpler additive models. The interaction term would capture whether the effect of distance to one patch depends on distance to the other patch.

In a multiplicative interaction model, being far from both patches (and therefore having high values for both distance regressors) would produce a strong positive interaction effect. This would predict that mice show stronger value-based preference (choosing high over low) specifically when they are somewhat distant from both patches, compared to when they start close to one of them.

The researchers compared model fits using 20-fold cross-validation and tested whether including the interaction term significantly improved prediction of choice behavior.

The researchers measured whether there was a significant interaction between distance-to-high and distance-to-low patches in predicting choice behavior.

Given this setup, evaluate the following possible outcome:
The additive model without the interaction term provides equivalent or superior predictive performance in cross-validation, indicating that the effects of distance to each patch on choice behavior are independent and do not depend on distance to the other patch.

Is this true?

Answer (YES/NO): NO